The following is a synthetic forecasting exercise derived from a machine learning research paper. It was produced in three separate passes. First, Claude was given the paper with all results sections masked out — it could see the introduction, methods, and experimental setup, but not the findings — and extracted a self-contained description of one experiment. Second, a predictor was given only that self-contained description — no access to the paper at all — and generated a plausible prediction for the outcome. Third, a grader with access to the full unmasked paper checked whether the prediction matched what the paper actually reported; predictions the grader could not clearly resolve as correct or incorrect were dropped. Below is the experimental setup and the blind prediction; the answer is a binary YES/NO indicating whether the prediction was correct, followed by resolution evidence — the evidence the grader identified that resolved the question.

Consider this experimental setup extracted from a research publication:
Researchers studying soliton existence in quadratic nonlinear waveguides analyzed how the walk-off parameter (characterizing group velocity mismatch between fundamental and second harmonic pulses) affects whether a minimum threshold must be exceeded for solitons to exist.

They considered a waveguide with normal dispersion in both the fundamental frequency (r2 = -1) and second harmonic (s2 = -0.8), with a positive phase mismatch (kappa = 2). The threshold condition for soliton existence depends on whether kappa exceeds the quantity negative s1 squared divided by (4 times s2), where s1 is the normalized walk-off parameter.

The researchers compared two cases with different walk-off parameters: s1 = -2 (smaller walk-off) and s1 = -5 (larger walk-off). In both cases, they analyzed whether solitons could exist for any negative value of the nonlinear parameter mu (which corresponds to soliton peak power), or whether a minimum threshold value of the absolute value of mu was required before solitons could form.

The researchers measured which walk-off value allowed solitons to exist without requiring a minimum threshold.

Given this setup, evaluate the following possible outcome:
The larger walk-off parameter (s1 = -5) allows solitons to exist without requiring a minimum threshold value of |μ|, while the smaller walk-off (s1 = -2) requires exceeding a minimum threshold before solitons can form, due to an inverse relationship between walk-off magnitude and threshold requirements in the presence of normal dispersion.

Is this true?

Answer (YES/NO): NO